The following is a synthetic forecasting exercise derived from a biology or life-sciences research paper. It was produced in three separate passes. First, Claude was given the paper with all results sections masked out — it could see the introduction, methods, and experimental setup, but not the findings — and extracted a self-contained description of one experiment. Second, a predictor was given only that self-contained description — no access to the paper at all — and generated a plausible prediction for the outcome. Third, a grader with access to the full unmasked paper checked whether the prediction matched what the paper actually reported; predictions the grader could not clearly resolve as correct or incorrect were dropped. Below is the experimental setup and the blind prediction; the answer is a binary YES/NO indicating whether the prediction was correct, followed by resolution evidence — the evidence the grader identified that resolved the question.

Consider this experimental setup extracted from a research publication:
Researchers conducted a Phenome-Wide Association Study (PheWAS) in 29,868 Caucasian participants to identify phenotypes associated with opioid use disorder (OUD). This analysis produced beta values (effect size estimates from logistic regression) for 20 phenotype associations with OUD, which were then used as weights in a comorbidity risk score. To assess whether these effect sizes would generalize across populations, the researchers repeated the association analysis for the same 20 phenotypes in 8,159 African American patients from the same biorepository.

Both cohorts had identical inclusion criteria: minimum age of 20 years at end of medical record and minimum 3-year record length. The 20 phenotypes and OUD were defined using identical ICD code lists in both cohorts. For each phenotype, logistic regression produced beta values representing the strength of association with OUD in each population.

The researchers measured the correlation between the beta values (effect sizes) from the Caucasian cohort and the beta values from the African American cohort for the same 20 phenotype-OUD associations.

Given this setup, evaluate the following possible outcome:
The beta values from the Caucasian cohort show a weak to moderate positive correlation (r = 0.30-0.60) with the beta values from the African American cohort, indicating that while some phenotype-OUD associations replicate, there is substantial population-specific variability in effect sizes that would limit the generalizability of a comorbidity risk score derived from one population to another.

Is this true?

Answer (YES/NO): NO